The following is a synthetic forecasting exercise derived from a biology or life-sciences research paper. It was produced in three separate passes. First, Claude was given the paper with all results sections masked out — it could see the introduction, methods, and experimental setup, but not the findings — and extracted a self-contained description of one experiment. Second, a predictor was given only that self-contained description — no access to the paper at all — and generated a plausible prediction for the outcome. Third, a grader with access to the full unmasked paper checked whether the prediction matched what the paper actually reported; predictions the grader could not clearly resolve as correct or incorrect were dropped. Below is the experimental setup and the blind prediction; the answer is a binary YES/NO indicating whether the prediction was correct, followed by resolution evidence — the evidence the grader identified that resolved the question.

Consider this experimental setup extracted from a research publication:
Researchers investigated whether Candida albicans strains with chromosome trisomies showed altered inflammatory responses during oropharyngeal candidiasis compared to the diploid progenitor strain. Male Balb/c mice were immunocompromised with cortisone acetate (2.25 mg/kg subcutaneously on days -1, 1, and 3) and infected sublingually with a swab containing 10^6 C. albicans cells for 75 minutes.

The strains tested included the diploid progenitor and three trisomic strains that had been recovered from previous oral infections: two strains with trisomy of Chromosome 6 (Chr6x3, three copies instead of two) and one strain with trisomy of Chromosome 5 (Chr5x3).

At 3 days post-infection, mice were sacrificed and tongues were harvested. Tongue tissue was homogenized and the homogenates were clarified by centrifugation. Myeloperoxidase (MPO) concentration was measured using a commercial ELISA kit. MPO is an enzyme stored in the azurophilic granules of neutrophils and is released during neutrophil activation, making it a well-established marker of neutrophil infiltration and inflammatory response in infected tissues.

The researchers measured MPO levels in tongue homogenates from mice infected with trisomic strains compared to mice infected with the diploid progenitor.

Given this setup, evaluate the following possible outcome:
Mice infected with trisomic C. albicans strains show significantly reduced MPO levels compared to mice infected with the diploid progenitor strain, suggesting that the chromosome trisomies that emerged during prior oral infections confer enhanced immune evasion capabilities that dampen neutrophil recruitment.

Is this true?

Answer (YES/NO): YES